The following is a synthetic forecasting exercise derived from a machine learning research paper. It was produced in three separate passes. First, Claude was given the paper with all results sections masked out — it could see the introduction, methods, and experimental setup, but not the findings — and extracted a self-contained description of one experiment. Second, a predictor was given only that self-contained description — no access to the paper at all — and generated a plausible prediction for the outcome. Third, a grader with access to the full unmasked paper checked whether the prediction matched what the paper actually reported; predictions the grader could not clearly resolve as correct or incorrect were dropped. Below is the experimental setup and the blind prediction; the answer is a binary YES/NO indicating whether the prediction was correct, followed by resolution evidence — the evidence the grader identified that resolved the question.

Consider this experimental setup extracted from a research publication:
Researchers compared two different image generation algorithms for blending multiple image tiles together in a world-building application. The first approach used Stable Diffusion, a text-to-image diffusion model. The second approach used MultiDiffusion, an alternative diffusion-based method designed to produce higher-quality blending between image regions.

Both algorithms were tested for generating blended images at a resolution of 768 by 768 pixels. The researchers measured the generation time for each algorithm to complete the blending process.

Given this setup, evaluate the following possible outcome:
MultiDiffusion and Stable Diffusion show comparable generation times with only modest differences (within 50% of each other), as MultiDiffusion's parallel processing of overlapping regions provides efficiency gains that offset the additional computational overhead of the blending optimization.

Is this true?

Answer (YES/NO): NO